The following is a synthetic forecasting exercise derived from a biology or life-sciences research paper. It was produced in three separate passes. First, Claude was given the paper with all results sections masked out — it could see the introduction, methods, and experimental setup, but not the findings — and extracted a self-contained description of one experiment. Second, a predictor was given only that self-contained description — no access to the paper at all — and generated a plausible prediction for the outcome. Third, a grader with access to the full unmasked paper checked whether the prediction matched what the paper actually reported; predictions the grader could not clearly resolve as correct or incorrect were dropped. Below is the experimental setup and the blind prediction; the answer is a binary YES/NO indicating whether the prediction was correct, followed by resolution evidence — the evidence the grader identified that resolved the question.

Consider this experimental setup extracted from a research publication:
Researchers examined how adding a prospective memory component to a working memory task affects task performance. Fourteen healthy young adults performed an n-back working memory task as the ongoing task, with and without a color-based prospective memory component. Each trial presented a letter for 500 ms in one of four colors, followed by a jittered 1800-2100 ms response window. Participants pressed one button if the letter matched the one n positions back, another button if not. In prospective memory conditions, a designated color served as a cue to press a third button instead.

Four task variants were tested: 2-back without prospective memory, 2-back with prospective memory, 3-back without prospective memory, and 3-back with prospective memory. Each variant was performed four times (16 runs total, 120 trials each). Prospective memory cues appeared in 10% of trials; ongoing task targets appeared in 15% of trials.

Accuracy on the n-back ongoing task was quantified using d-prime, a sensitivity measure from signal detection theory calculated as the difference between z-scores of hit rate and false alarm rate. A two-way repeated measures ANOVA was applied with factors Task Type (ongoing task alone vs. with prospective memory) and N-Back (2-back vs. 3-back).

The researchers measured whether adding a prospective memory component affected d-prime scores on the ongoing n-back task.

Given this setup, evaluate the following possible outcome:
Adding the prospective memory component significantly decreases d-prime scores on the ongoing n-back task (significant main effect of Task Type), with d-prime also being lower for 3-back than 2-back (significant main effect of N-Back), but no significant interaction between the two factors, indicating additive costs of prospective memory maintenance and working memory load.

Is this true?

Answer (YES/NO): YES